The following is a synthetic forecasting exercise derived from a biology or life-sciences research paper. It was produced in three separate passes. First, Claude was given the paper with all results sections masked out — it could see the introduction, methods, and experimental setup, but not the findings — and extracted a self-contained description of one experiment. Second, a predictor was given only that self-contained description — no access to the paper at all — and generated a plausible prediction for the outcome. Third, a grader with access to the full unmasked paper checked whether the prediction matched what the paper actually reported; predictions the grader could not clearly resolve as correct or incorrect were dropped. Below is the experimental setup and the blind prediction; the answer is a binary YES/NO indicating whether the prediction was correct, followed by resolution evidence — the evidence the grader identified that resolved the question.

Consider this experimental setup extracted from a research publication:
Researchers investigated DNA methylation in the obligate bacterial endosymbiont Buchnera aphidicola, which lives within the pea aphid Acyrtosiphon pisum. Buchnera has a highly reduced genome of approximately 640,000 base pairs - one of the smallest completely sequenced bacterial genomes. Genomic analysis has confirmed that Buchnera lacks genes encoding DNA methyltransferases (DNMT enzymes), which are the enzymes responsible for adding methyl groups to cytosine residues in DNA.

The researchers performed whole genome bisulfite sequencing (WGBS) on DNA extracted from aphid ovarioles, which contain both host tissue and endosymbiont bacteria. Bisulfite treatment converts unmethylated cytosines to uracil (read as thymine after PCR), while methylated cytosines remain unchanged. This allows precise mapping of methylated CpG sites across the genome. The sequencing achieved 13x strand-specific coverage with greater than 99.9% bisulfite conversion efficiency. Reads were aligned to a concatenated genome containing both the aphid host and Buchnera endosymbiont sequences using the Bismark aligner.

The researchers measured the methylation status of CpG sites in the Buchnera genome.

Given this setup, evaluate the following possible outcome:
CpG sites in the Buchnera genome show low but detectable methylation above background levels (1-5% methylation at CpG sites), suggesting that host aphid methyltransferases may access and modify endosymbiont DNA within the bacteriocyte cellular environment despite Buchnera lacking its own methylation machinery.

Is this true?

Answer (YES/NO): NO